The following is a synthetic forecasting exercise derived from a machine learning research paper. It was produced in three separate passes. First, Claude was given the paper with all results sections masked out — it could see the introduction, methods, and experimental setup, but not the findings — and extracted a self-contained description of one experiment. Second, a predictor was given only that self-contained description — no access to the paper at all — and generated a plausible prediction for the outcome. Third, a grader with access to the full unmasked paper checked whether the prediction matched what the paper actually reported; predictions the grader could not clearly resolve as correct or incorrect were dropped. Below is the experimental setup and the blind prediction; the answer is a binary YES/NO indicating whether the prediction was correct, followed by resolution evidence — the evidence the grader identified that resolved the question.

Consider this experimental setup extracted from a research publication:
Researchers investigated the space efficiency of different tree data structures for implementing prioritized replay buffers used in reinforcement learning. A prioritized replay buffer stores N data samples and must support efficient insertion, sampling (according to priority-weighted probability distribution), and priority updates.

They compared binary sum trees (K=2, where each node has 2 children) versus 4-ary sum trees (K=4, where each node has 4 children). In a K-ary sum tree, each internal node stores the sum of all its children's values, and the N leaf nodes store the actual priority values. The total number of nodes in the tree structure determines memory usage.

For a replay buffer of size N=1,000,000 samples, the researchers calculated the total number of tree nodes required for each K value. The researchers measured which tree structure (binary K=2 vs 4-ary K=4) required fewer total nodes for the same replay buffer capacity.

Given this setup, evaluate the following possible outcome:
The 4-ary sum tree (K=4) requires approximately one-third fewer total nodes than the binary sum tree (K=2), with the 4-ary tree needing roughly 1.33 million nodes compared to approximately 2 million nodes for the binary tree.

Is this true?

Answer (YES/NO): YES